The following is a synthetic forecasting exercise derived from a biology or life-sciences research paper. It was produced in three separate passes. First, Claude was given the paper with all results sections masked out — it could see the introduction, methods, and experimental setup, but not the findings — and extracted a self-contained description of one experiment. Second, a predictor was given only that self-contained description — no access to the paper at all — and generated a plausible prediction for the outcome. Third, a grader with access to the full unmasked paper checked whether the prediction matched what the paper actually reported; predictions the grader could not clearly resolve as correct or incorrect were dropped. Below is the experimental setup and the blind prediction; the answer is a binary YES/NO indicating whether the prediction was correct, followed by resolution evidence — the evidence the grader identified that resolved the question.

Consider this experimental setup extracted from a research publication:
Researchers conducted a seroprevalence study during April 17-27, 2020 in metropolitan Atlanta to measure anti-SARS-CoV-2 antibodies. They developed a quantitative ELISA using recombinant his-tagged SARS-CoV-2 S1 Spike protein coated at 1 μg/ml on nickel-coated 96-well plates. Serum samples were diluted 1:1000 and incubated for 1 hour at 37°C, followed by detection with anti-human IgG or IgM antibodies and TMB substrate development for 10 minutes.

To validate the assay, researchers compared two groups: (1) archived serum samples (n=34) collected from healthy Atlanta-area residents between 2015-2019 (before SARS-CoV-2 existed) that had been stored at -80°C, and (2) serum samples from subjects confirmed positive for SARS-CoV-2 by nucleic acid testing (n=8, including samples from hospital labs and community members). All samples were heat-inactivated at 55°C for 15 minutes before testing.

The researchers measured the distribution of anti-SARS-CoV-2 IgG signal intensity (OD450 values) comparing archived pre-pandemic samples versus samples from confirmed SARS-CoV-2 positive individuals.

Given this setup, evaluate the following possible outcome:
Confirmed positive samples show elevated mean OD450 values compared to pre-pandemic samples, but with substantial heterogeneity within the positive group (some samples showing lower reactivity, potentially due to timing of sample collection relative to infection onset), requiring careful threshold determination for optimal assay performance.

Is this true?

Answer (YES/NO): YES